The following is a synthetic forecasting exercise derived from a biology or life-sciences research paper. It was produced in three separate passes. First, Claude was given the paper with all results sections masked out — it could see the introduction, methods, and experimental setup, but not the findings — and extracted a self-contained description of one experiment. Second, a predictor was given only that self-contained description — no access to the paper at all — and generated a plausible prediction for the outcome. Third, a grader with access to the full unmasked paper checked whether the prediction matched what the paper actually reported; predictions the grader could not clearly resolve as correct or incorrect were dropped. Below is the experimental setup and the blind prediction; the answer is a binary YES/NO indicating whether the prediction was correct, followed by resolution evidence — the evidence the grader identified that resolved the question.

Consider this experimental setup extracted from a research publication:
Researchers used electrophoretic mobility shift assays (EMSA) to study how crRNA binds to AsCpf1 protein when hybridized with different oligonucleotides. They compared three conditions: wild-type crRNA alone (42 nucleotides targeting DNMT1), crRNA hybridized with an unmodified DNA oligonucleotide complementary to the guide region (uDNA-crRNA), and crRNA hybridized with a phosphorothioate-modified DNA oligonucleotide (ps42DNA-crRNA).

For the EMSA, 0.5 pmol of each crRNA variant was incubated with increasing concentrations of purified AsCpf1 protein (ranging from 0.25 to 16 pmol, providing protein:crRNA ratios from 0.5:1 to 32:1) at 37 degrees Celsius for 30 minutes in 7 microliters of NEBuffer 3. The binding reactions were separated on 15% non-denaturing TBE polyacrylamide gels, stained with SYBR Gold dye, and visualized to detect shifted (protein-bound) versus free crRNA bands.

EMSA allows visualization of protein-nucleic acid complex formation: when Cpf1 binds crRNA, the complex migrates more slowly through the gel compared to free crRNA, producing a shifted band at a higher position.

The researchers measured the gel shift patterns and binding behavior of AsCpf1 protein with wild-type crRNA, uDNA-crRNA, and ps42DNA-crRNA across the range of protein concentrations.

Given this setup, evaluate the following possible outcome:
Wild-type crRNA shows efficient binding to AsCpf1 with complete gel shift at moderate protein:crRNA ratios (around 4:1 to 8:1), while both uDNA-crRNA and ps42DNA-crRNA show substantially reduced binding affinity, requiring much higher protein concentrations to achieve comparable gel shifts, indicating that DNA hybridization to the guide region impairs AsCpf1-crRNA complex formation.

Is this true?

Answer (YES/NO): NO